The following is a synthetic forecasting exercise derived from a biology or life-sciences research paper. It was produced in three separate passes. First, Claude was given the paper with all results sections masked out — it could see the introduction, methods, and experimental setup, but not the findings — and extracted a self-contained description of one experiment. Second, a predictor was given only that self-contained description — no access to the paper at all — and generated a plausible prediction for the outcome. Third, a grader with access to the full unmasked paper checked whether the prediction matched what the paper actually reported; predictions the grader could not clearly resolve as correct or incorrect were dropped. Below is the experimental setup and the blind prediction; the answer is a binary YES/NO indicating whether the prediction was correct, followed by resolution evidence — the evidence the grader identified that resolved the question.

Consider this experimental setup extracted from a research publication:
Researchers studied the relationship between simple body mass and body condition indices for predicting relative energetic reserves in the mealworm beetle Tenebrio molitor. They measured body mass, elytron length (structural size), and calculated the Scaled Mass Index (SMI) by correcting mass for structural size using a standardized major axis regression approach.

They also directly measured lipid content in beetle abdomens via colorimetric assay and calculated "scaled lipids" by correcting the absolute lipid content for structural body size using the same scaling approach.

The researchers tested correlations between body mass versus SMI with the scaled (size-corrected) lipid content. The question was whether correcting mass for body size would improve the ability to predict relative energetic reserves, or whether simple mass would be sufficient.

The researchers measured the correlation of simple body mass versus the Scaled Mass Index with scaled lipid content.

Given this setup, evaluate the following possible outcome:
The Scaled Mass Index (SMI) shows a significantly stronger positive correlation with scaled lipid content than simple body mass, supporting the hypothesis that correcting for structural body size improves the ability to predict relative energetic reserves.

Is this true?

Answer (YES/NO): YES